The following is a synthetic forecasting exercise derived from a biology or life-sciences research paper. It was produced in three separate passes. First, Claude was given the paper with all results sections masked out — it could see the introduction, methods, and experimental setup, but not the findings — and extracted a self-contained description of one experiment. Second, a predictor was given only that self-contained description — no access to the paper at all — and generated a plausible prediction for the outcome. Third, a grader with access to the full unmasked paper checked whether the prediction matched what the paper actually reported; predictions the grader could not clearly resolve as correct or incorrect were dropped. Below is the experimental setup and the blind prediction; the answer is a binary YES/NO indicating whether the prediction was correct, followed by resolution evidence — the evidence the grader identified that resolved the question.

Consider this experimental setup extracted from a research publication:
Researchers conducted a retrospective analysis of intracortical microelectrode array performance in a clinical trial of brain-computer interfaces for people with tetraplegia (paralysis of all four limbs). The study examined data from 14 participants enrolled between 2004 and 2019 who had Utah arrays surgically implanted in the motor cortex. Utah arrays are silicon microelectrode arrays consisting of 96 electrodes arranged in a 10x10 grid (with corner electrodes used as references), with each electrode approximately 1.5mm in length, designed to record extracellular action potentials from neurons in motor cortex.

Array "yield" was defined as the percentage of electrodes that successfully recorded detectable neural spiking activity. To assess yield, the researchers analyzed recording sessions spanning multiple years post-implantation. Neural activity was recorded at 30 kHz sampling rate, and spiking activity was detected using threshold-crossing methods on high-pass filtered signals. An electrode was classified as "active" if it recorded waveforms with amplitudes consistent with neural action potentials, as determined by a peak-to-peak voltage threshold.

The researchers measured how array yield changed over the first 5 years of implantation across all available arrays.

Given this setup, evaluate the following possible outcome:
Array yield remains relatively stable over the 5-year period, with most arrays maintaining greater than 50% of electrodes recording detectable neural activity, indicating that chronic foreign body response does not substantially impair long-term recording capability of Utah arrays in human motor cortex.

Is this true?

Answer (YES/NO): NO